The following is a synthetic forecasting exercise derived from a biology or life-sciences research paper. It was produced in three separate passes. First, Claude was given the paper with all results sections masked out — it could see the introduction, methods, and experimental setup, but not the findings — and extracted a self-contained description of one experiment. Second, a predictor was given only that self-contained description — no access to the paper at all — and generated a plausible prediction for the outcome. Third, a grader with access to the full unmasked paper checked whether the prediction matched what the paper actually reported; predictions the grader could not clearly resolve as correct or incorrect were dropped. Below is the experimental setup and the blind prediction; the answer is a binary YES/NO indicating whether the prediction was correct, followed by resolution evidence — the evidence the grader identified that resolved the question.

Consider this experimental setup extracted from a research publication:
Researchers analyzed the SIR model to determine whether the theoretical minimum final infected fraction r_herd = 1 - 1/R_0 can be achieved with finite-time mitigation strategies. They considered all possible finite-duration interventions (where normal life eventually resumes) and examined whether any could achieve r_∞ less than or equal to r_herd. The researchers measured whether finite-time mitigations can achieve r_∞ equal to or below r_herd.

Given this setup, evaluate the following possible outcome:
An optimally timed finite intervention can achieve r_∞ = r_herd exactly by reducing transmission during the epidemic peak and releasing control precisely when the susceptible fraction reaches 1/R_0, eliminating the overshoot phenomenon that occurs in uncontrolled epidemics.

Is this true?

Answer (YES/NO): NO